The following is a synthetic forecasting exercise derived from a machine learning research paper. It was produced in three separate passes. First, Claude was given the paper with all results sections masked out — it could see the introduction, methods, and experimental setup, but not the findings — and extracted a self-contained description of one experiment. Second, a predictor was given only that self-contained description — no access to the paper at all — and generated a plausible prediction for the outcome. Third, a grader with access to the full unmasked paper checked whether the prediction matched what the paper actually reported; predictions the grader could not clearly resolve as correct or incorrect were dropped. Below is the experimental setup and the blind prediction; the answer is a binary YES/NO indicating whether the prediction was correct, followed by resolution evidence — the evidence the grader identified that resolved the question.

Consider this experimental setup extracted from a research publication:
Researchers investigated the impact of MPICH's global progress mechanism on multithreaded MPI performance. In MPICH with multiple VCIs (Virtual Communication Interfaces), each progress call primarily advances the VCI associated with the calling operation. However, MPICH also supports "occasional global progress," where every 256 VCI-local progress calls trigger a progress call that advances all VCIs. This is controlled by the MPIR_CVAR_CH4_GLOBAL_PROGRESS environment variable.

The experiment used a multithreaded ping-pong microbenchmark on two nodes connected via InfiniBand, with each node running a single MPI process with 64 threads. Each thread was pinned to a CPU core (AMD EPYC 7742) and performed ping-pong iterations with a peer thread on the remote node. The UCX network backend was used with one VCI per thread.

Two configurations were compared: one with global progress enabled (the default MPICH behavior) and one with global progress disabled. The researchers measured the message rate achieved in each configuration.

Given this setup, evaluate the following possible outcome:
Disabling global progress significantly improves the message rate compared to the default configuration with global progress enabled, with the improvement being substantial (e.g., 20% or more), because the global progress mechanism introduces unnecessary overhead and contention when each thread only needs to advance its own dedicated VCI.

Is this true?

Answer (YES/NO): YES